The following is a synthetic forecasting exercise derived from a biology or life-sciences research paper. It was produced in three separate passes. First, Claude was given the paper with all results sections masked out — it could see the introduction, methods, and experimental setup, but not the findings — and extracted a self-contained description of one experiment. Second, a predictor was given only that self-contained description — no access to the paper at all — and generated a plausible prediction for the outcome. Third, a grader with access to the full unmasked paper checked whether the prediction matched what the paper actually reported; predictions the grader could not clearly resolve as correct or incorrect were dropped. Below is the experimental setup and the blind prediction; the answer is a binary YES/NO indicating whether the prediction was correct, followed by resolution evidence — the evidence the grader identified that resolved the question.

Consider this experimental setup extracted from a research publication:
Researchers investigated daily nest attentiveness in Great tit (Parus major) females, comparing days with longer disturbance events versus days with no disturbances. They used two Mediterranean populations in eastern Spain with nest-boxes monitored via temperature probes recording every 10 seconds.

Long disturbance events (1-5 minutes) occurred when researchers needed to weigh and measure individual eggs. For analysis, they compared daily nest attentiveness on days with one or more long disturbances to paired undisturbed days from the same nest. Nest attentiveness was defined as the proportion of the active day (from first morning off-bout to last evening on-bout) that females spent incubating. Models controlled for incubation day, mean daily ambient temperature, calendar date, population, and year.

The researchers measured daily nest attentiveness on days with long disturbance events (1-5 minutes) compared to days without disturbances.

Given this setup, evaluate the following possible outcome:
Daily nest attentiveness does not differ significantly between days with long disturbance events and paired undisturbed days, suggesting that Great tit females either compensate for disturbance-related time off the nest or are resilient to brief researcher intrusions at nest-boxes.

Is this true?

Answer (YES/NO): NO